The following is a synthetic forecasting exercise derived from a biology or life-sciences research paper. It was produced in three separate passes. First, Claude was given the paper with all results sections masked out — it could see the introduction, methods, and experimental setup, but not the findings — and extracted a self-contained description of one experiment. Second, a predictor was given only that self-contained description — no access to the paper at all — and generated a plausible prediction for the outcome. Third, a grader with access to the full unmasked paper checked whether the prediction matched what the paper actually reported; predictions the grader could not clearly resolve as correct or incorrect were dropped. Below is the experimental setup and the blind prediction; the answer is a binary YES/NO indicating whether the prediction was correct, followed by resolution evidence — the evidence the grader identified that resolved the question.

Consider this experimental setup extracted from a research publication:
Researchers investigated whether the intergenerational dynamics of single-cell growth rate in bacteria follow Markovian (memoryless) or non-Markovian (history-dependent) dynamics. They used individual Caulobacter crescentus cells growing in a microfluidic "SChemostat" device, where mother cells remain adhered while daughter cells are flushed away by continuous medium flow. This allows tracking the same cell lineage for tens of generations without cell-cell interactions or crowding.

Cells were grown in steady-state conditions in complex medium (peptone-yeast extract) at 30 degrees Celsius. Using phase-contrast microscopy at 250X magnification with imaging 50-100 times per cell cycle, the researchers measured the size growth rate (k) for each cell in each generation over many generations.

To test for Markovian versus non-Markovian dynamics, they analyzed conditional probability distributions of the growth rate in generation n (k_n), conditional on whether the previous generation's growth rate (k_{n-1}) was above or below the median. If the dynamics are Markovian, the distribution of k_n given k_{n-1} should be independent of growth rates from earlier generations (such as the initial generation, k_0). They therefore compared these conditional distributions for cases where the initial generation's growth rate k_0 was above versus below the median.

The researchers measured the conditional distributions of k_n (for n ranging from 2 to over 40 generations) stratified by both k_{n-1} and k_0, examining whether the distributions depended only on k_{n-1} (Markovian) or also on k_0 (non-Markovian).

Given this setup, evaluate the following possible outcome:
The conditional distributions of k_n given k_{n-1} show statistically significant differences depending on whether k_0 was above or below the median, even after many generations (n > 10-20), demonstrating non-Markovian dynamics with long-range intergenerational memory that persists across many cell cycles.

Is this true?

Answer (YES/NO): YES